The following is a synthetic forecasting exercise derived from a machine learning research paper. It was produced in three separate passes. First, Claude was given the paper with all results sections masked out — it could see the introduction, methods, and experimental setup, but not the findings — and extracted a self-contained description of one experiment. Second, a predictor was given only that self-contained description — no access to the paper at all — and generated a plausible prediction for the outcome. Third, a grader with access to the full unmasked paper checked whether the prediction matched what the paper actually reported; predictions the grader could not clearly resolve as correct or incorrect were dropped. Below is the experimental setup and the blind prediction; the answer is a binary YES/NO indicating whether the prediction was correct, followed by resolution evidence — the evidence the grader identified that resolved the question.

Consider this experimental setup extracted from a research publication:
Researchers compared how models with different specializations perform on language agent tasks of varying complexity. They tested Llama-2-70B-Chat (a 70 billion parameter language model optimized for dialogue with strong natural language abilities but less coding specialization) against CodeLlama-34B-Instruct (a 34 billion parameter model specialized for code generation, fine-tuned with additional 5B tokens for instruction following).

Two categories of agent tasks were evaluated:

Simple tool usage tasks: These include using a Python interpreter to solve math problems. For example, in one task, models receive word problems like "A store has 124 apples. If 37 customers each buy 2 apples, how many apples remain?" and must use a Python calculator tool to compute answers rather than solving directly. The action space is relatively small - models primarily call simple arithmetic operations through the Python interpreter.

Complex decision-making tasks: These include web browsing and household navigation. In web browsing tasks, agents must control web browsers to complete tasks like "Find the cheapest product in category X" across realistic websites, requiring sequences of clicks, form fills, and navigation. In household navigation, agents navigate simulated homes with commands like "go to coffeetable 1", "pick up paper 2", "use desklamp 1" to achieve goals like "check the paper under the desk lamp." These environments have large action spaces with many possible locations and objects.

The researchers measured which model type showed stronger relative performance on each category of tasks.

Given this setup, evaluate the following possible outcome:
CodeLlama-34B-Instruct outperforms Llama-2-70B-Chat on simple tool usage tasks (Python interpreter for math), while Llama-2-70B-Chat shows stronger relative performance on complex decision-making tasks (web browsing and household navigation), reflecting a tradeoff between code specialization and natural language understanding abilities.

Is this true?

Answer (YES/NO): NO